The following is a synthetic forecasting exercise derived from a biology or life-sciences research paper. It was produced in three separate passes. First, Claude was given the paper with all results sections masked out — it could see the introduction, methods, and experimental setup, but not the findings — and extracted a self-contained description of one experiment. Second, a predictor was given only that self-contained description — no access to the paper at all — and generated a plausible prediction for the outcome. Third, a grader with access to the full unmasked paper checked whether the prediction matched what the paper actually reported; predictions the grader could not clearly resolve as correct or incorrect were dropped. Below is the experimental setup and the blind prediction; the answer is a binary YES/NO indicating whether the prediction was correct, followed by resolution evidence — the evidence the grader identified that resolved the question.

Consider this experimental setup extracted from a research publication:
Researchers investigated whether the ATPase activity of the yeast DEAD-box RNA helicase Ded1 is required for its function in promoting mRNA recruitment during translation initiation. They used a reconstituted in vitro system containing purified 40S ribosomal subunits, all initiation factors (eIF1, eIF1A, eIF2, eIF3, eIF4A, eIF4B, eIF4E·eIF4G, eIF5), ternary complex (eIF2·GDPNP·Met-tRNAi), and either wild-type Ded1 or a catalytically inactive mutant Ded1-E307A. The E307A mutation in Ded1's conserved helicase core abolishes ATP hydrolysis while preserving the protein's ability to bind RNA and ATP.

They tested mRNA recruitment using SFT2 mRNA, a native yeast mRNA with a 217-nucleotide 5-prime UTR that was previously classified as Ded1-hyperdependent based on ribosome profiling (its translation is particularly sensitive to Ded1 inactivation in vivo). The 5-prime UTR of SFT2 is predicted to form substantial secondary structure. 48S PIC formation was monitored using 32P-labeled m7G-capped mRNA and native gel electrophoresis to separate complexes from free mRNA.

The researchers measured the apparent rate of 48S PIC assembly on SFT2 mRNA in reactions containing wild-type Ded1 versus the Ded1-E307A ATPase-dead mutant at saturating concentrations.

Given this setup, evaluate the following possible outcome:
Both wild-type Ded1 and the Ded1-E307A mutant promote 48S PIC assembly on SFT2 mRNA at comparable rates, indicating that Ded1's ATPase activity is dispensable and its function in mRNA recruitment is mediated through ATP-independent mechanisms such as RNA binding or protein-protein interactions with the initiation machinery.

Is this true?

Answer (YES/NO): NO